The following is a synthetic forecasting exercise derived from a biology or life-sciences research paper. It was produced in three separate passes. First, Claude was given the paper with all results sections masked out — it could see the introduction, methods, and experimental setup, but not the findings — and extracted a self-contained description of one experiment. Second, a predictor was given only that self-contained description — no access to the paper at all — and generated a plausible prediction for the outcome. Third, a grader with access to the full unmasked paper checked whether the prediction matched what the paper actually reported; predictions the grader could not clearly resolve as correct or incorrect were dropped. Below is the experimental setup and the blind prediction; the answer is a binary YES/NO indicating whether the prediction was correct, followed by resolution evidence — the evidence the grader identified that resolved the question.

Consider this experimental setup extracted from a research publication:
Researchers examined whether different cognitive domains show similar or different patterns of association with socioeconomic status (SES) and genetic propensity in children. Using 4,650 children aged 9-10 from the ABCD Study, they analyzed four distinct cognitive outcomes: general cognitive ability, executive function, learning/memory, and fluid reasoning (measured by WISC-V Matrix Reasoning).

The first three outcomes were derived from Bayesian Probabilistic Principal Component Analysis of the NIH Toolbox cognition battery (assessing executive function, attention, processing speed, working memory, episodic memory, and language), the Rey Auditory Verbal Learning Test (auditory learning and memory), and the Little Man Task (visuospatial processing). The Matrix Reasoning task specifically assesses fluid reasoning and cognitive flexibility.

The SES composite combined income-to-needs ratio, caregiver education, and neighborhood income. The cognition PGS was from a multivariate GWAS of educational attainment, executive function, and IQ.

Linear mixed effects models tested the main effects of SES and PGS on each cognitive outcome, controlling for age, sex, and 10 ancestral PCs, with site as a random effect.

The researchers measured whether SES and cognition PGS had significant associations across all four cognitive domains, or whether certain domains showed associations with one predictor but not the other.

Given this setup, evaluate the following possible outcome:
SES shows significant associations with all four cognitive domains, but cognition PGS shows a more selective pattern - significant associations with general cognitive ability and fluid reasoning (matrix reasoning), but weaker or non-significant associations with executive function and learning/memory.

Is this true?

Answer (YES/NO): NO